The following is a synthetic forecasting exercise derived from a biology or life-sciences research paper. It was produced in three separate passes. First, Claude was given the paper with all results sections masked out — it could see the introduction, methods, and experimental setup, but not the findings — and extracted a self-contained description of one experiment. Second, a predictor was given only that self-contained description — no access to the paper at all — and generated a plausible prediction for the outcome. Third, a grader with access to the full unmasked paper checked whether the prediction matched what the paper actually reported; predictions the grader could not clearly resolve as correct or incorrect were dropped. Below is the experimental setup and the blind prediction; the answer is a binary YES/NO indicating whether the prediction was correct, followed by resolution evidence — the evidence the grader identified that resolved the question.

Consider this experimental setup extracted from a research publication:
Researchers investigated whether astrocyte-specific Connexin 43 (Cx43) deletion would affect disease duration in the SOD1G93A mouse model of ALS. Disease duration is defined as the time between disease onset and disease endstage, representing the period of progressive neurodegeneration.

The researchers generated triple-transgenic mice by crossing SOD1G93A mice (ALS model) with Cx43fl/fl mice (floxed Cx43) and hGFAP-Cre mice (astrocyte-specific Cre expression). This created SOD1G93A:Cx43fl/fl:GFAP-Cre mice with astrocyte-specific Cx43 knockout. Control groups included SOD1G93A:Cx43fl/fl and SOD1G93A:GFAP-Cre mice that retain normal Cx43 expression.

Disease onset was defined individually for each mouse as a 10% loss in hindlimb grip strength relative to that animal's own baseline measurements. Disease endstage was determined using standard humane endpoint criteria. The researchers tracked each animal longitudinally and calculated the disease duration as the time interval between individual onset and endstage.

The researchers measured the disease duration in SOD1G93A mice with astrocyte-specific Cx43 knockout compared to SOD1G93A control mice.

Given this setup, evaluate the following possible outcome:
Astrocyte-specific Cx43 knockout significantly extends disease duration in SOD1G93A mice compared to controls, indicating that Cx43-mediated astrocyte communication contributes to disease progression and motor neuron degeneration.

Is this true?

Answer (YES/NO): YES